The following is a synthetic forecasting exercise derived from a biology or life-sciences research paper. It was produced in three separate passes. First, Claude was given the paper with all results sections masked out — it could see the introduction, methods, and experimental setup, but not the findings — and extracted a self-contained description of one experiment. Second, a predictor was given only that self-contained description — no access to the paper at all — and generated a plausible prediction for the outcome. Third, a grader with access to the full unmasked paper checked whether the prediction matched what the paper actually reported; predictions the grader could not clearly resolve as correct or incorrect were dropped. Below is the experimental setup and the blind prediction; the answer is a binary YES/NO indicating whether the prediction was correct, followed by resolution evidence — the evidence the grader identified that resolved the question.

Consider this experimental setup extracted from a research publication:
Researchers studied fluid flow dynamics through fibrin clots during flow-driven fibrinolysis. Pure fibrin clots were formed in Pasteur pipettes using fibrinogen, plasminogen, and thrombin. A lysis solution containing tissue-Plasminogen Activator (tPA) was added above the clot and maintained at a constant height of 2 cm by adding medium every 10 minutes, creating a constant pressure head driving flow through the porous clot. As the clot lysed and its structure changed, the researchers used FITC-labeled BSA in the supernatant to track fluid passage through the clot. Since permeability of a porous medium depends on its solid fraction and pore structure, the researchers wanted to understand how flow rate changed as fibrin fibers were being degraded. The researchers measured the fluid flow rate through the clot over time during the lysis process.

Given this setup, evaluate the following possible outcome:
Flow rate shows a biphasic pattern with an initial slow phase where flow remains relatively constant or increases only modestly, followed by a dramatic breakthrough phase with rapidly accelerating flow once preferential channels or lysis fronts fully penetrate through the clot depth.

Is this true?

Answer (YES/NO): YES